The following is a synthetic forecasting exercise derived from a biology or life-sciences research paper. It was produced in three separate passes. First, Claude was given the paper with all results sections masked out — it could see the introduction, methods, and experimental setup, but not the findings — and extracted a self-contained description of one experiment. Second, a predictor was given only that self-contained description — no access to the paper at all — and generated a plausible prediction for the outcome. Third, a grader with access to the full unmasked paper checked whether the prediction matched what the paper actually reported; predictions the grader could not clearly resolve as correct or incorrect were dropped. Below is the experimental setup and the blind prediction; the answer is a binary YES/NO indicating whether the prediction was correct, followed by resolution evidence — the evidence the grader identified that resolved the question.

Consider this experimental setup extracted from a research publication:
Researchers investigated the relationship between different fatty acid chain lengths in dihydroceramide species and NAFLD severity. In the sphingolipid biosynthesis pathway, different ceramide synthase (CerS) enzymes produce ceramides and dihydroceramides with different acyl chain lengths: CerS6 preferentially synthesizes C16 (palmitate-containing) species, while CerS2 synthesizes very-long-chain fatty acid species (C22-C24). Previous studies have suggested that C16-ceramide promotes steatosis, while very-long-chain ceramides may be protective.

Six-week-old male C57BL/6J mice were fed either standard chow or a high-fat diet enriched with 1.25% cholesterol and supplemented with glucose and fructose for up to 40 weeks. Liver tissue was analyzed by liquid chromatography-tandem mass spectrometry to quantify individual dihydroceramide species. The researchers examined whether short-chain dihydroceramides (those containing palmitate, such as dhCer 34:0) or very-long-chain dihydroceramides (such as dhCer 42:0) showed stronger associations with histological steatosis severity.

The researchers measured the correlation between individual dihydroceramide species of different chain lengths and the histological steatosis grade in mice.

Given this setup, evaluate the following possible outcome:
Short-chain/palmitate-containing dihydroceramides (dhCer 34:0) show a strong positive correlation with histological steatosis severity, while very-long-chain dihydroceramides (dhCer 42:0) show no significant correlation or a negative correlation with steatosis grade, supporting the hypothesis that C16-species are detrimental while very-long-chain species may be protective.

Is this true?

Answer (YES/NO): NO